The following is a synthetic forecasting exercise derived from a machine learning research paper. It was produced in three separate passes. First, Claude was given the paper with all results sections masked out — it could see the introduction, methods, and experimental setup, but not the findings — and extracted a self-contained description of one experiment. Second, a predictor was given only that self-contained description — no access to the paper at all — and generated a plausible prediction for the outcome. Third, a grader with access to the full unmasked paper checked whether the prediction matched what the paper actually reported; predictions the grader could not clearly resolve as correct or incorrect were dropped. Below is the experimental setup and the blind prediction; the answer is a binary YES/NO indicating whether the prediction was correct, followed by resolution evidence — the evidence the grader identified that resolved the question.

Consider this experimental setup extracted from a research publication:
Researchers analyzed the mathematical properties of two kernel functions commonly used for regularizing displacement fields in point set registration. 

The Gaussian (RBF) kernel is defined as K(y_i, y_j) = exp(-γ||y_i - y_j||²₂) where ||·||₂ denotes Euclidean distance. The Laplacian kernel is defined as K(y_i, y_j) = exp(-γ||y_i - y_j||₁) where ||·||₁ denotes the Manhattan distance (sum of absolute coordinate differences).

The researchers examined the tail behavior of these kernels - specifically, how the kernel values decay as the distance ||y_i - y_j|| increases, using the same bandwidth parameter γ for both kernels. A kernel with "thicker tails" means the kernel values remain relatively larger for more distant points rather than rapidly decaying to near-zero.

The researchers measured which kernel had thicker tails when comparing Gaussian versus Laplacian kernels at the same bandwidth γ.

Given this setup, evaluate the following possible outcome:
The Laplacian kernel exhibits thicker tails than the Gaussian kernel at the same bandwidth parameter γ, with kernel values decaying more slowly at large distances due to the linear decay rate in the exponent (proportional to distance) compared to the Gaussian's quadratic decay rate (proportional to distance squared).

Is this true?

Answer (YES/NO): YES